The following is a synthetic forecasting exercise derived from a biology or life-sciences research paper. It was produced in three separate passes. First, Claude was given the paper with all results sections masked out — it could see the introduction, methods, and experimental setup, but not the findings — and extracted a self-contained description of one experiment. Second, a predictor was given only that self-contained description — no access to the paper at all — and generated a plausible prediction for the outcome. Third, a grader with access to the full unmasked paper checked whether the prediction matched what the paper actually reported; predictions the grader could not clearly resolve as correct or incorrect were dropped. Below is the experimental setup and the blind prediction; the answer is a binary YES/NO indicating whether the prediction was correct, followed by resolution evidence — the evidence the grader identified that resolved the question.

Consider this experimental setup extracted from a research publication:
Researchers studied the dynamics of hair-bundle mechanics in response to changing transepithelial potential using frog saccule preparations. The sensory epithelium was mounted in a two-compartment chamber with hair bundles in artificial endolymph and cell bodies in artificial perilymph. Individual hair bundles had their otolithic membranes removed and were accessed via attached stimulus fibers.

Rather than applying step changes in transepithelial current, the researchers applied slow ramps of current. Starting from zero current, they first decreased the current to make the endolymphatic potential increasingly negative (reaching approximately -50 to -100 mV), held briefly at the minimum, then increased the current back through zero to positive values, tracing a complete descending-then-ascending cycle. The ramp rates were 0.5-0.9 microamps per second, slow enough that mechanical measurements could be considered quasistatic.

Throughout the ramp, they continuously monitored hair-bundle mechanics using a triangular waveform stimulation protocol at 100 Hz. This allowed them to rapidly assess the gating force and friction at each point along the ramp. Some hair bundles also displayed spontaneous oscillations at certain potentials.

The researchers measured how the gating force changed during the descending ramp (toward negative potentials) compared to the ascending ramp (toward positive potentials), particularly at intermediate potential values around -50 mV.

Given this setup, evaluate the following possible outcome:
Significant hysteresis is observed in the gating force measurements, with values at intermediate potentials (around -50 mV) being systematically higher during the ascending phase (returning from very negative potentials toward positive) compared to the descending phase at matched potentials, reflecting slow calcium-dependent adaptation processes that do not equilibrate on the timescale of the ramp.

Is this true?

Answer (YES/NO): NO